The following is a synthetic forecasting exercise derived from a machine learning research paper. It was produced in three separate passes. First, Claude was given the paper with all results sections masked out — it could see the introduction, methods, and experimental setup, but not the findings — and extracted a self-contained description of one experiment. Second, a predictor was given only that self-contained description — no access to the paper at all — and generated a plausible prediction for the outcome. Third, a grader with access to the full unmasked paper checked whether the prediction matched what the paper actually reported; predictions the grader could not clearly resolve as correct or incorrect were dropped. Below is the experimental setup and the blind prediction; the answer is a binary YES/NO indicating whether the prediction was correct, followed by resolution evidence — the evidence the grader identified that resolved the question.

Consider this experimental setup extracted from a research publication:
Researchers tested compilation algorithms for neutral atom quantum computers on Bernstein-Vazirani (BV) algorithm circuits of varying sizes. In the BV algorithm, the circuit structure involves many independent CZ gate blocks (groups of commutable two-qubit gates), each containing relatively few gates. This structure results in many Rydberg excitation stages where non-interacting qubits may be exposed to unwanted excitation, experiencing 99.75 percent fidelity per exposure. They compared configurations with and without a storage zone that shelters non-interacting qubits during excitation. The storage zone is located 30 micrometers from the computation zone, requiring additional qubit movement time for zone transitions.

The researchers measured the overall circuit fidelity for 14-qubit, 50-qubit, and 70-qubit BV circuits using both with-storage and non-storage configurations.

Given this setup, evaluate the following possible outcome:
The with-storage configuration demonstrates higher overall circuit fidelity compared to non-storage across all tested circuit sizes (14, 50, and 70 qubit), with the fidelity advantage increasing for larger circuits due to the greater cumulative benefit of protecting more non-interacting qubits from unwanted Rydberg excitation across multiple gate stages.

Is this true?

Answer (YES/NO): YES